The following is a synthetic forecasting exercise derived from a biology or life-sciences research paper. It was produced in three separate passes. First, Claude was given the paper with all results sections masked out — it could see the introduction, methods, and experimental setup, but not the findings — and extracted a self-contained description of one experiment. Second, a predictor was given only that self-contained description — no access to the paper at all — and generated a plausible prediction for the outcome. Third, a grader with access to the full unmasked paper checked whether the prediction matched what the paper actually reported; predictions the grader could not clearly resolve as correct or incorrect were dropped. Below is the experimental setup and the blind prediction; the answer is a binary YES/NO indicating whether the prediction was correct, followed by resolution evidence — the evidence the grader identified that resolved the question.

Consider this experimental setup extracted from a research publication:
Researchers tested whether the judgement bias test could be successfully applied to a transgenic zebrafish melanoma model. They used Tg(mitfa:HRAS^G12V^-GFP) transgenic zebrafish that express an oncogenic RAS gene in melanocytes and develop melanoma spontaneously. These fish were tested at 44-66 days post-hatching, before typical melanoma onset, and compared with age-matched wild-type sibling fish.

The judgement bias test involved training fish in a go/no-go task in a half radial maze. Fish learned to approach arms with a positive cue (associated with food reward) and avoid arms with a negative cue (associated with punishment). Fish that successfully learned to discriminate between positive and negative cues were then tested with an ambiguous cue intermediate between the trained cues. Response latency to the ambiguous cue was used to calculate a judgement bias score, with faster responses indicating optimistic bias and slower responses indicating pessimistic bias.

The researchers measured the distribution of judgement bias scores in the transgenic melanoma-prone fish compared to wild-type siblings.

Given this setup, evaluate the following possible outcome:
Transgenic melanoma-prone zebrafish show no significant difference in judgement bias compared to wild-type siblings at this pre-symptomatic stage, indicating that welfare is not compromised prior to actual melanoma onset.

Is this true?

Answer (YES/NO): NO